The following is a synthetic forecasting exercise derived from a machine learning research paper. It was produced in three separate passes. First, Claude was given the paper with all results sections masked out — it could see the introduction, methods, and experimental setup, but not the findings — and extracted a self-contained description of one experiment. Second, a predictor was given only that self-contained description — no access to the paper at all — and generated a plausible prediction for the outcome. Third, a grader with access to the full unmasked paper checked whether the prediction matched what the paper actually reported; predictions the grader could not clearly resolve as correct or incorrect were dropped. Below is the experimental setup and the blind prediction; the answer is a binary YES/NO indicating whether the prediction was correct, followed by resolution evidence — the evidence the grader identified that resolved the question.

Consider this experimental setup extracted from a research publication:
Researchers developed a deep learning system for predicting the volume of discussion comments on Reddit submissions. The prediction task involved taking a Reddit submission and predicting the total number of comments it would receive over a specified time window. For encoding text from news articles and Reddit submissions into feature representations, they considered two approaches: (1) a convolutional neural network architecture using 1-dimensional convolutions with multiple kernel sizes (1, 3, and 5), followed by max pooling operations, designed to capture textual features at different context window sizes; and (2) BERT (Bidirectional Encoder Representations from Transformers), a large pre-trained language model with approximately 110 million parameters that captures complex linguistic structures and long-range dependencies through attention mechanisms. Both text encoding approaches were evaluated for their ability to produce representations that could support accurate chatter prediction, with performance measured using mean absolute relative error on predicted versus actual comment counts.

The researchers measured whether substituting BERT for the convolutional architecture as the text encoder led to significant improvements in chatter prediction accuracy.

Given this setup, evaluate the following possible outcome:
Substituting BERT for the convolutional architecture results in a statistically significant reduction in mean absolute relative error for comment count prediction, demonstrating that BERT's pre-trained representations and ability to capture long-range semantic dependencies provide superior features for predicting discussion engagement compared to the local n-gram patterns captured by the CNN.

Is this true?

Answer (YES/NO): NO